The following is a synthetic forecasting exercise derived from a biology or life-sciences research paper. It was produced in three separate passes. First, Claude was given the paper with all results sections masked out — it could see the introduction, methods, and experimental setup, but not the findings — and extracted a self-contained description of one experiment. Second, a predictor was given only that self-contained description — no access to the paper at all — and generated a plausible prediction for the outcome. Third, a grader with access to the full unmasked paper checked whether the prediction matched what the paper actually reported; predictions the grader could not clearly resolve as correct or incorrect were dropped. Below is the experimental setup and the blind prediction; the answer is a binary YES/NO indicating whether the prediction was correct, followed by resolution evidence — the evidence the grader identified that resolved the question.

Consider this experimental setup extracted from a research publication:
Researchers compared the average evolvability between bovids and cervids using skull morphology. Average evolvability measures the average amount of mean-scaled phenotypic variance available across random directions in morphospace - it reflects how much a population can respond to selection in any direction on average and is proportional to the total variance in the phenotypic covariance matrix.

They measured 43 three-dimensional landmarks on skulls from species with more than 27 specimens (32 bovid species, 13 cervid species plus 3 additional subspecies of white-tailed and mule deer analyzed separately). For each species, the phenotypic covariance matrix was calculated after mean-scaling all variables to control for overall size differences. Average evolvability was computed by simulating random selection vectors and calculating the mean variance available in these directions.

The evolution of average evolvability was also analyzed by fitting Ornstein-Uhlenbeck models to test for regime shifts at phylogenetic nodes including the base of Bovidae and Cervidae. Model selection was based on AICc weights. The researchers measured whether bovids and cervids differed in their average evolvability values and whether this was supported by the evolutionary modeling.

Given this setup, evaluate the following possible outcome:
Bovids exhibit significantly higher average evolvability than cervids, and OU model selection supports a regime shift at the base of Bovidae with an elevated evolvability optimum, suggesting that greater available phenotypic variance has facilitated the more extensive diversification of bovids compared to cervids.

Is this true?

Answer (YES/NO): NO